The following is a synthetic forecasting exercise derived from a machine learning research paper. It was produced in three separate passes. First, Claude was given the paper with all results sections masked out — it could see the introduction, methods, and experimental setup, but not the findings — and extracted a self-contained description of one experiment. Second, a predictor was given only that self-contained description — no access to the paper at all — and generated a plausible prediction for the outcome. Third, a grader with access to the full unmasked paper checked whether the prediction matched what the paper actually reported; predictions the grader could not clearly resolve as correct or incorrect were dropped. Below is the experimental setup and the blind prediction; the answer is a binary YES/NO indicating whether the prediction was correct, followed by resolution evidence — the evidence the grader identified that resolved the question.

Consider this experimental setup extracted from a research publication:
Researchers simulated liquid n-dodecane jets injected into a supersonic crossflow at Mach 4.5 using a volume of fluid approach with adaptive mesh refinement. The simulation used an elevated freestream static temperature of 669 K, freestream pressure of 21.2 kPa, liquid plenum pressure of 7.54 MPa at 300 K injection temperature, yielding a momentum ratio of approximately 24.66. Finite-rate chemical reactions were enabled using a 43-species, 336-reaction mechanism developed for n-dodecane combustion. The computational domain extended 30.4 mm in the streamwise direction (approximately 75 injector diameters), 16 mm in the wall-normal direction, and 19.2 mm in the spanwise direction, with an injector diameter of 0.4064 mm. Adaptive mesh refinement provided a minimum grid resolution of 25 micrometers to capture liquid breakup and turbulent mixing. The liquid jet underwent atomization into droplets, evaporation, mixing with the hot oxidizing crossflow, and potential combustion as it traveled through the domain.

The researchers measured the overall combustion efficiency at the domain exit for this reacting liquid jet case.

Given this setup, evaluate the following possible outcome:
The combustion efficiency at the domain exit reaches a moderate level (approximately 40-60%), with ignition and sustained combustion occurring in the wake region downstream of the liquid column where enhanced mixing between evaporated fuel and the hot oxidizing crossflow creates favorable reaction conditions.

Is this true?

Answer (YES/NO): NO